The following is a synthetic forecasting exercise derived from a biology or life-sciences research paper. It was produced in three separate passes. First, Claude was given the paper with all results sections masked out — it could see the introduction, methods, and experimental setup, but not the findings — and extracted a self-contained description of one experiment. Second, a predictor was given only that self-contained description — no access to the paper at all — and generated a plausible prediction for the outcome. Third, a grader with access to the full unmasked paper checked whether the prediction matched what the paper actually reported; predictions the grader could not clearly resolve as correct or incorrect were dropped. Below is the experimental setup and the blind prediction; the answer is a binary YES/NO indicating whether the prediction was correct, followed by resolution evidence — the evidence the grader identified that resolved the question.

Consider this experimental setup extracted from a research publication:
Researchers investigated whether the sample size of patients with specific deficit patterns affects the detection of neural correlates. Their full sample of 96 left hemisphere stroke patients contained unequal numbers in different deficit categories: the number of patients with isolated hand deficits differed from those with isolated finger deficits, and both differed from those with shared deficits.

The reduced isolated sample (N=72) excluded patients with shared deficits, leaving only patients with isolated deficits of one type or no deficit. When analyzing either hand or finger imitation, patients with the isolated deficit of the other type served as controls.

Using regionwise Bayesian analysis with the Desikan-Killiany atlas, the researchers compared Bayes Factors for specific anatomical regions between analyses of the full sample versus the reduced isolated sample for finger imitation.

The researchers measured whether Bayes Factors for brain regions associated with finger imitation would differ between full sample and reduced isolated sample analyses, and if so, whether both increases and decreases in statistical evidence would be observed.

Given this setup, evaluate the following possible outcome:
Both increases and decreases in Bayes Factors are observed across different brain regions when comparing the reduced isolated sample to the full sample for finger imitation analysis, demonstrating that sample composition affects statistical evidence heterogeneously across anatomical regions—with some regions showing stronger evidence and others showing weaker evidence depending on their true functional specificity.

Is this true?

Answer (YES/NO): YES